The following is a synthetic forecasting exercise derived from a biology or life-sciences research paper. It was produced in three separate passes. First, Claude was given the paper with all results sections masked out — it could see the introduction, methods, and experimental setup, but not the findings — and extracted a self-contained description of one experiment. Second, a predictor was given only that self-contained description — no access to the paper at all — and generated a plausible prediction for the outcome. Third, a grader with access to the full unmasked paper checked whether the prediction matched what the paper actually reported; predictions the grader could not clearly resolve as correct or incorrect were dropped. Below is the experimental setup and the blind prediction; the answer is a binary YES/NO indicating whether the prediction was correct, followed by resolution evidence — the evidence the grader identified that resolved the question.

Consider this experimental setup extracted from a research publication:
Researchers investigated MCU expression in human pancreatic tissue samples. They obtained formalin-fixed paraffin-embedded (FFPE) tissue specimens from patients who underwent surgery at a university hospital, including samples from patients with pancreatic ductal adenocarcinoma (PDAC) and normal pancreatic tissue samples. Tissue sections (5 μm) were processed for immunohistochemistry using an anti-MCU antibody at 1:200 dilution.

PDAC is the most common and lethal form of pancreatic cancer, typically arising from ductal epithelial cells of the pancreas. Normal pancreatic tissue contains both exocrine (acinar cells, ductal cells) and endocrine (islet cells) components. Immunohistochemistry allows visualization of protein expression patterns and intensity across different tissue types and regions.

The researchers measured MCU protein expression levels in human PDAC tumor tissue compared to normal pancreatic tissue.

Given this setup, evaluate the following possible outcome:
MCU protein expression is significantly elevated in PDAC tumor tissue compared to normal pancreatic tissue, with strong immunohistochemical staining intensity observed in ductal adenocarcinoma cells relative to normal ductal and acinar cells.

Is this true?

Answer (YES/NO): YES